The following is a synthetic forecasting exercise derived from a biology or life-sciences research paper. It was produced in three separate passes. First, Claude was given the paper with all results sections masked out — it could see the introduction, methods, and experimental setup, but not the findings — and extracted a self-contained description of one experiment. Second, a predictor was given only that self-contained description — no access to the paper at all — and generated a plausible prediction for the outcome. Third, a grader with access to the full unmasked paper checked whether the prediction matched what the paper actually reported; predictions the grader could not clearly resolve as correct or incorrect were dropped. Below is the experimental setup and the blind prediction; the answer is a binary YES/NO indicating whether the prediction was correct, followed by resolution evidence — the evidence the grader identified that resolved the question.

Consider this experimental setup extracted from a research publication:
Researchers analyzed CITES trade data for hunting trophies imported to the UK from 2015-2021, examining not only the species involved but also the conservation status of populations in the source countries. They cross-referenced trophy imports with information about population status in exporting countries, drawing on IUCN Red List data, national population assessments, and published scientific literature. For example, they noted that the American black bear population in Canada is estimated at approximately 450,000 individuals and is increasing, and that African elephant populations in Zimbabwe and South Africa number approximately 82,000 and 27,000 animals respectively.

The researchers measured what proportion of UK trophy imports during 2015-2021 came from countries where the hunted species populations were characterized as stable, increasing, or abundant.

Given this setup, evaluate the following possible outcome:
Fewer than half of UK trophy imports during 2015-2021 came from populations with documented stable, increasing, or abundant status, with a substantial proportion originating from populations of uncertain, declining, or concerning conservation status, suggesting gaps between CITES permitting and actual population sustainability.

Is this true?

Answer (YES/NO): NO